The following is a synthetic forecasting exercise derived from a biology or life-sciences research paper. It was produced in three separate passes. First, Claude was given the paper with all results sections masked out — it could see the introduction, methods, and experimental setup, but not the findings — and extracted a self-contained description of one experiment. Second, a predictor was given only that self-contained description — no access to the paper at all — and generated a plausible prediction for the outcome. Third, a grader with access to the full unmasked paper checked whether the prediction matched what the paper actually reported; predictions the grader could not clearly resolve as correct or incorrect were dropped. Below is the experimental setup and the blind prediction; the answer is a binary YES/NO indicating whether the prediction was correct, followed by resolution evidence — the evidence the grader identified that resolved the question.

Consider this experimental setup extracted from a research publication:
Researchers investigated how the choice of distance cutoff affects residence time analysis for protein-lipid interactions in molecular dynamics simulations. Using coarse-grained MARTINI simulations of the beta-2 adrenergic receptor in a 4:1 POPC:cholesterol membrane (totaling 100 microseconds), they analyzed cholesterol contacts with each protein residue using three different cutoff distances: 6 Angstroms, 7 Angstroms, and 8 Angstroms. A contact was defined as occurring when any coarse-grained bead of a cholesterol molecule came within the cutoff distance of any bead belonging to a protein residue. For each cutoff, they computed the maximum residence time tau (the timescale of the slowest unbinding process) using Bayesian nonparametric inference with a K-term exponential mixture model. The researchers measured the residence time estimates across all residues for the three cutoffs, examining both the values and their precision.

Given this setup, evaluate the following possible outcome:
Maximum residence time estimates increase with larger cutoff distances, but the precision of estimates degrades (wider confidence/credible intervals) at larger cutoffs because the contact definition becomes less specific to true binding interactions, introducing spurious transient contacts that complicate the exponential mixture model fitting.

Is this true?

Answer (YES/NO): YES